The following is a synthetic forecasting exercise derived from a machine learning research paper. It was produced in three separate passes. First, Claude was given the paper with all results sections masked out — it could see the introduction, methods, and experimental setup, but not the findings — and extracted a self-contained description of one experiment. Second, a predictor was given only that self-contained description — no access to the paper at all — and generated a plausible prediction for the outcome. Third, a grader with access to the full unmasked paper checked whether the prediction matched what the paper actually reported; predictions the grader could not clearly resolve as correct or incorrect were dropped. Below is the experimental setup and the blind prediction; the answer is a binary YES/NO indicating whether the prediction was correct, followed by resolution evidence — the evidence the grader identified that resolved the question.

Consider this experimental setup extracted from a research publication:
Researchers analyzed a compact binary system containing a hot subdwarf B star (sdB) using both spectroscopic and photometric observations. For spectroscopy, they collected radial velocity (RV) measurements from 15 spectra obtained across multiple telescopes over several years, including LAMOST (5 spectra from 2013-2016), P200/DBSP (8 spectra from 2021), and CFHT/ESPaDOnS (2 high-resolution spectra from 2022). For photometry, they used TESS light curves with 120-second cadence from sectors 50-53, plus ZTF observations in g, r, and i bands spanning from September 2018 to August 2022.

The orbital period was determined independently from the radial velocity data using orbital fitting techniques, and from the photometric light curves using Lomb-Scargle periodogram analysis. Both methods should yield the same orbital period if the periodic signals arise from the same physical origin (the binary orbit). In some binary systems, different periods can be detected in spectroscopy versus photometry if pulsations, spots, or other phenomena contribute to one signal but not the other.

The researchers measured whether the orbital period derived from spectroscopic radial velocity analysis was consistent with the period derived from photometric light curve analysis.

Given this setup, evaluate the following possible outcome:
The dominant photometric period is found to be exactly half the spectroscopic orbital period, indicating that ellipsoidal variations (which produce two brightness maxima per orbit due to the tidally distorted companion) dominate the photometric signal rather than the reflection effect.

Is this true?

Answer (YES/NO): NO